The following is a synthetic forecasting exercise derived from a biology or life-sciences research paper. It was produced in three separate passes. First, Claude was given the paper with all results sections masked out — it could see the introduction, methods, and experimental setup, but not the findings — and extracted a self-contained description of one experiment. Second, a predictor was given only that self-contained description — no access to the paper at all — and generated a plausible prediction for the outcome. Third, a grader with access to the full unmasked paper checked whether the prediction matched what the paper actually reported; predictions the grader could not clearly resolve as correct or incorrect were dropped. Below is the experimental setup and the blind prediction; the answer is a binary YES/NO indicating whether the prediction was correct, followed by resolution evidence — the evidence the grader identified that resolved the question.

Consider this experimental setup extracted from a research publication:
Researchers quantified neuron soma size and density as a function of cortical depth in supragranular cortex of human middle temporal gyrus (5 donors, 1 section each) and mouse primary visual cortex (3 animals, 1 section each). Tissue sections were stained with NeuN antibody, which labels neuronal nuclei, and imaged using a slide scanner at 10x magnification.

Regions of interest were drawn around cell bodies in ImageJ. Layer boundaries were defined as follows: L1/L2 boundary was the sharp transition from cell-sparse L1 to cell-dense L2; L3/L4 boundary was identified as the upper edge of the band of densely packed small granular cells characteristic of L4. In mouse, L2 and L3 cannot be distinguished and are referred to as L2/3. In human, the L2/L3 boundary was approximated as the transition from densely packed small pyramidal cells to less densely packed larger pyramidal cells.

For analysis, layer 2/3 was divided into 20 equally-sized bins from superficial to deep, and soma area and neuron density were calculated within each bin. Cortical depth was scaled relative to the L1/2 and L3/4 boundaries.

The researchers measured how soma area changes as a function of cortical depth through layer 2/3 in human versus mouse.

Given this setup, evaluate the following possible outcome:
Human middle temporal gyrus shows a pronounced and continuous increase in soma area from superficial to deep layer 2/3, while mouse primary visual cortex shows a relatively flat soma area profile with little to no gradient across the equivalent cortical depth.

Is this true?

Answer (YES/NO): YES